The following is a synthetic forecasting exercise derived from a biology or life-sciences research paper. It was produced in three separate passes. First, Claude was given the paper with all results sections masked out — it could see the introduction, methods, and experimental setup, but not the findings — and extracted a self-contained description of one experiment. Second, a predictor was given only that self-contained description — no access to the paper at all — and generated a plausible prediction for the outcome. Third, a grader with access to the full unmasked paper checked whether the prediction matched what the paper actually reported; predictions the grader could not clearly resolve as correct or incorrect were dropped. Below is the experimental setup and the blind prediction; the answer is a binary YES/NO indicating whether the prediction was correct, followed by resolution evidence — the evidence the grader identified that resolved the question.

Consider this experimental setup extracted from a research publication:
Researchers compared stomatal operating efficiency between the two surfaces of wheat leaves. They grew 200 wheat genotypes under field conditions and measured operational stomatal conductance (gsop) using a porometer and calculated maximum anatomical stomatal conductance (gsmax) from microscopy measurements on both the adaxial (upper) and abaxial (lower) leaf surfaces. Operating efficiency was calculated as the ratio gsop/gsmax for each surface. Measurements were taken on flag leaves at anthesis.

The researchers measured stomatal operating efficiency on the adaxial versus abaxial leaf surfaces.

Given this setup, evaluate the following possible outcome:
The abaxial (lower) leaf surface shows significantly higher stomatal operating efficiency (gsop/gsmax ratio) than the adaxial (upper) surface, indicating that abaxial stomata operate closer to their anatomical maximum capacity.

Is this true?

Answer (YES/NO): NO